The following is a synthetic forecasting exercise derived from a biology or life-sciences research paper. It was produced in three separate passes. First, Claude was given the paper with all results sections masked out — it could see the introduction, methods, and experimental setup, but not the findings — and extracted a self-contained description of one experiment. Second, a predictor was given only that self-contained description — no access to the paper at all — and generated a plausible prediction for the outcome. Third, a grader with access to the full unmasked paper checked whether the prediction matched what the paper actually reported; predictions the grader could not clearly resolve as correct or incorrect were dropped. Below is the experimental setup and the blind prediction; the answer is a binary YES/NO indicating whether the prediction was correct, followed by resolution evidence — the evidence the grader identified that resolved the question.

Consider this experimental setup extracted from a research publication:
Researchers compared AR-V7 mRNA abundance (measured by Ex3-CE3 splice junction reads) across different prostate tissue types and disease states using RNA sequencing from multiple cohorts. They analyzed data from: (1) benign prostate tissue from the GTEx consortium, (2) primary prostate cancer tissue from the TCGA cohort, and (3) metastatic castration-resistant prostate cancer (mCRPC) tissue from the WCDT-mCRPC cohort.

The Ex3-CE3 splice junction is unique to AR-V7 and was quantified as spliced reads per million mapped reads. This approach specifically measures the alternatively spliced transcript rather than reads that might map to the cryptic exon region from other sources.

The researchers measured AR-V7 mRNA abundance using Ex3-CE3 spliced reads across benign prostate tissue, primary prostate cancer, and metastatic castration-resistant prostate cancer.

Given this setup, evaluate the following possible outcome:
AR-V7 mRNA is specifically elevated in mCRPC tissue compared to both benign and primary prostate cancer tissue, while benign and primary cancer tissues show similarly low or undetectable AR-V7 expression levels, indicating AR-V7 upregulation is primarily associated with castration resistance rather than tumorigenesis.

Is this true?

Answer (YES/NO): YES